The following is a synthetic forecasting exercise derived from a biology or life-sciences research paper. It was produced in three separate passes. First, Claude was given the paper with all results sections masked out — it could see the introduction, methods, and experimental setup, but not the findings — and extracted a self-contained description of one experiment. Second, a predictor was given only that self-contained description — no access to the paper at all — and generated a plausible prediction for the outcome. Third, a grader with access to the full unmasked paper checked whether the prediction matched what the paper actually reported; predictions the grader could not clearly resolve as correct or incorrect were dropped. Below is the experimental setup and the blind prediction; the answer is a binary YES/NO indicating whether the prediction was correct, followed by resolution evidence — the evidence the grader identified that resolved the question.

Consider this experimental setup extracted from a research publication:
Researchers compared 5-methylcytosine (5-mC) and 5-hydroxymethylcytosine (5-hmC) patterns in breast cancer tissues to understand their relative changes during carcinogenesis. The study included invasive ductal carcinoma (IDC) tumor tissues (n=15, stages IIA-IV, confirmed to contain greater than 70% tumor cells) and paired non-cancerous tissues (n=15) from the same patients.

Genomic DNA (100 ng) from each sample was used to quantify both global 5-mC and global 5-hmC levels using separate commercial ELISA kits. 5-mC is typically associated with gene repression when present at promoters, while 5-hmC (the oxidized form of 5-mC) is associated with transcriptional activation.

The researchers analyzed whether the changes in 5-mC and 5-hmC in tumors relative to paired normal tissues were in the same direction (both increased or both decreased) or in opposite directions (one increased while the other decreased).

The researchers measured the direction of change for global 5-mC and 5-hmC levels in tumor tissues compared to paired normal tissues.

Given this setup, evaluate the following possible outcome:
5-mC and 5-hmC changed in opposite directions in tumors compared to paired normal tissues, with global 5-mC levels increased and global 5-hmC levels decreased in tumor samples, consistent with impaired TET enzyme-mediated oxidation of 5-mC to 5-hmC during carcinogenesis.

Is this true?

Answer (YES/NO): NO